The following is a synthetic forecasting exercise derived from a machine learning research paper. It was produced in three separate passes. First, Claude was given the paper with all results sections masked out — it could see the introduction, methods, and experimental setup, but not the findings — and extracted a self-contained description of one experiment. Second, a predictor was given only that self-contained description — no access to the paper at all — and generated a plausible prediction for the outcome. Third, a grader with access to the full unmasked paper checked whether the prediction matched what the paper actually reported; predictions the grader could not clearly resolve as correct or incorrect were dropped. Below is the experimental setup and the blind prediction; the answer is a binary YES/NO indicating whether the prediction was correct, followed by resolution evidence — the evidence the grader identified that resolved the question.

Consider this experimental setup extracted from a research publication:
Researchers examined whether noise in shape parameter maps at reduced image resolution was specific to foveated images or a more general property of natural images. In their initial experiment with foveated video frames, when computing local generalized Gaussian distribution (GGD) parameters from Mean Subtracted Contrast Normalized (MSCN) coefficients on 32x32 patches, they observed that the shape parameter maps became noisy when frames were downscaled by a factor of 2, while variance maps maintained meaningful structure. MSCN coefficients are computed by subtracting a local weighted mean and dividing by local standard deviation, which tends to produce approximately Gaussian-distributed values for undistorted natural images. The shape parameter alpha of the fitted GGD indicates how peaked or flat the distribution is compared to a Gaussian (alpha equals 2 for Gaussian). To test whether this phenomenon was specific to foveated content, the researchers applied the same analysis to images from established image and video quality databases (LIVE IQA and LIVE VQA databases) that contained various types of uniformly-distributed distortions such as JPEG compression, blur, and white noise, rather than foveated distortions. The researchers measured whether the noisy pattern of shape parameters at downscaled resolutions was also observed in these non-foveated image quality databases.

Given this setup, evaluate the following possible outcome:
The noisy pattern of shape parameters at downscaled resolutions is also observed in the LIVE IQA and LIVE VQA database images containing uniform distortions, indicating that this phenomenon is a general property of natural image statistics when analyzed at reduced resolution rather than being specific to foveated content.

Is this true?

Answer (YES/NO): YES